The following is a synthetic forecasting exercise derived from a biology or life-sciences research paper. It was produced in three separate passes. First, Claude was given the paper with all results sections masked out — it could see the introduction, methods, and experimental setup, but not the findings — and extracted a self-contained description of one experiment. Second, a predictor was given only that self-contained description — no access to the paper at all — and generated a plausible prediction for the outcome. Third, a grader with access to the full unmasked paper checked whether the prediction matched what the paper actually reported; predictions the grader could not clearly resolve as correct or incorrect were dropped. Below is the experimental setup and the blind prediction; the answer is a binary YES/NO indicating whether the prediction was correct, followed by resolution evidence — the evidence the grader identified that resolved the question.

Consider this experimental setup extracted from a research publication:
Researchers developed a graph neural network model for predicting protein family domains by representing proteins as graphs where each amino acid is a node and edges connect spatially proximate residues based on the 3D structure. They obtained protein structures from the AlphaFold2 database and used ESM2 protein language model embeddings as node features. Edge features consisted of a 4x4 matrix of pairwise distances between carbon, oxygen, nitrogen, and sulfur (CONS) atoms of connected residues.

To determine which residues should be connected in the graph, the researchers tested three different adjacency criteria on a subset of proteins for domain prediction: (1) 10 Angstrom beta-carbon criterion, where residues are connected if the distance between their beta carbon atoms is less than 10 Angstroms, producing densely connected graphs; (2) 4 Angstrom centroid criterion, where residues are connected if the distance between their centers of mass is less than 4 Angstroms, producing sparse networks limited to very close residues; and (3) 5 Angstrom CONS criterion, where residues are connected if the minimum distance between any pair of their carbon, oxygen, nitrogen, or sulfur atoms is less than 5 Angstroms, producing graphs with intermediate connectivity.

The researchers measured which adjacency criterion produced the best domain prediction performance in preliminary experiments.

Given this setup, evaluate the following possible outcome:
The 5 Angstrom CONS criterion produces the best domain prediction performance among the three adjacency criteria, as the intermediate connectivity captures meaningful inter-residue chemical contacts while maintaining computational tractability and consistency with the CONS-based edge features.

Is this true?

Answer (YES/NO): YES